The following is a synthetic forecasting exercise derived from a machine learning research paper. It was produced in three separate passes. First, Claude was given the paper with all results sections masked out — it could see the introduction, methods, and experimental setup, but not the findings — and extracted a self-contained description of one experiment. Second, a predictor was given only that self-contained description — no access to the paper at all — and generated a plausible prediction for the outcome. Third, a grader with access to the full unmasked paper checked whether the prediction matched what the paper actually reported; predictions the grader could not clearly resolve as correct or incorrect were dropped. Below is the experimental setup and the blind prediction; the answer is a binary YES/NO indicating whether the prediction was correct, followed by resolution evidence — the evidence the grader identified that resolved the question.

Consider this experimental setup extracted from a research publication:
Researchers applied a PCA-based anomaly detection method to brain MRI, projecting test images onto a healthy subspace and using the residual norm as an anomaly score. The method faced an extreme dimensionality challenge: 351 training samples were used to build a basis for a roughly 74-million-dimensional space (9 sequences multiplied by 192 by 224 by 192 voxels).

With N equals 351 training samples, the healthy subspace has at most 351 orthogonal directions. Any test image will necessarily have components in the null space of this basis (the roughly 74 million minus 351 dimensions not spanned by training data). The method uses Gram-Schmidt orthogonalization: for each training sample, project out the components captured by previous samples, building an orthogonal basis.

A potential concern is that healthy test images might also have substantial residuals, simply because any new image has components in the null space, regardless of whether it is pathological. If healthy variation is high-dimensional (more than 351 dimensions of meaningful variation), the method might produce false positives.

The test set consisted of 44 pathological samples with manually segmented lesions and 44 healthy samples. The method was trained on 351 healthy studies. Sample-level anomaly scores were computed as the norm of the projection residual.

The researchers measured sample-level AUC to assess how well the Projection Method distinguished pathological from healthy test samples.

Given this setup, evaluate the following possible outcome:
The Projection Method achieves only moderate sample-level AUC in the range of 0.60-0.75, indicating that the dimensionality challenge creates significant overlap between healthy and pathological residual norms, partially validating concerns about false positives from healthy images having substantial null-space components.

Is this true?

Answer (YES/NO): NO